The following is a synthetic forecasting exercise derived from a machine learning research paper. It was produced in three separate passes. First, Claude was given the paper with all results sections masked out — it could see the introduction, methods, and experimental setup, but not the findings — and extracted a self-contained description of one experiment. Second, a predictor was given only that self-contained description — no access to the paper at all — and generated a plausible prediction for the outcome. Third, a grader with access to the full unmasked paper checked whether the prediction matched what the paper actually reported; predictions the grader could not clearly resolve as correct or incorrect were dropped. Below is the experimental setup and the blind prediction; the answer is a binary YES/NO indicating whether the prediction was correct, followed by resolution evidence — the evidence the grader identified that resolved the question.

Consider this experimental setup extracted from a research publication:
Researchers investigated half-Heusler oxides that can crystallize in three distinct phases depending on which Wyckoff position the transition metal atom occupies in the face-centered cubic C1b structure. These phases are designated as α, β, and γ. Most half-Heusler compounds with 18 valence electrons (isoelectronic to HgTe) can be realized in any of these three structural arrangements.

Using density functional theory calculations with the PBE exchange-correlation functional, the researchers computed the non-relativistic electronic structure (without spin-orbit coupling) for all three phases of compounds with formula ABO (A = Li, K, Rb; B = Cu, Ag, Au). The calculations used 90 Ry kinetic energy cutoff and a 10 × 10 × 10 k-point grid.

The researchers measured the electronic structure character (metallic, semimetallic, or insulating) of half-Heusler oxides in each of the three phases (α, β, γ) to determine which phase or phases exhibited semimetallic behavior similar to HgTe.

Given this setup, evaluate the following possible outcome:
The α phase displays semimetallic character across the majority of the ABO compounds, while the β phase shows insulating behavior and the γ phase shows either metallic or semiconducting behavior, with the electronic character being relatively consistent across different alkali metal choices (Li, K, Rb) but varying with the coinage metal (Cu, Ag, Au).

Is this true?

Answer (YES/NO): NO